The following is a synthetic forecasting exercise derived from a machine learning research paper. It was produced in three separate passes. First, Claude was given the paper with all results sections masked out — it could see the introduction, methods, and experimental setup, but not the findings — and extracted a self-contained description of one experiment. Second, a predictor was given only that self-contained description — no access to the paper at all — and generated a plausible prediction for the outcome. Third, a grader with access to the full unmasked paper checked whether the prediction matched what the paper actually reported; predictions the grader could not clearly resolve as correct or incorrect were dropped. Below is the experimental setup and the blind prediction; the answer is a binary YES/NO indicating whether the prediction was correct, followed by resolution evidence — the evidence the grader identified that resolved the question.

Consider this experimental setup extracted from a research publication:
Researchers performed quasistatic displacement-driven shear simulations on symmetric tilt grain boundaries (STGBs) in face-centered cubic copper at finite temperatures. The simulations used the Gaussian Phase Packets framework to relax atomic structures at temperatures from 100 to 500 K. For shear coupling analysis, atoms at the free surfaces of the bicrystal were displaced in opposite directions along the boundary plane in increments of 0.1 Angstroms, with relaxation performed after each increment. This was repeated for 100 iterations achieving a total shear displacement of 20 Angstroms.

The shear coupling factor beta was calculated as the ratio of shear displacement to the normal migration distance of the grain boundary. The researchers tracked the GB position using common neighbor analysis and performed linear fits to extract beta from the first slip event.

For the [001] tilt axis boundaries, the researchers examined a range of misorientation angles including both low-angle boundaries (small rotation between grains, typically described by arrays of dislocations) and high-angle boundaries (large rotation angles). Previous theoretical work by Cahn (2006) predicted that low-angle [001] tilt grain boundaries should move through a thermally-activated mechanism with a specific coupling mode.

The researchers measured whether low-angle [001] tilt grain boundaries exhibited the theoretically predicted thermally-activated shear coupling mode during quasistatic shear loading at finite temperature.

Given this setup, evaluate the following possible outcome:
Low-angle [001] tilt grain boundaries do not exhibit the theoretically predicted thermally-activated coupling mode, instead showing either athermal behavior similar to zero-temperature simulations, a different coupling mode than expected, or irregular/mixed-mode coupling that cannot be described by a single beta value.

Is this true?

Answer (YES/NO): YES